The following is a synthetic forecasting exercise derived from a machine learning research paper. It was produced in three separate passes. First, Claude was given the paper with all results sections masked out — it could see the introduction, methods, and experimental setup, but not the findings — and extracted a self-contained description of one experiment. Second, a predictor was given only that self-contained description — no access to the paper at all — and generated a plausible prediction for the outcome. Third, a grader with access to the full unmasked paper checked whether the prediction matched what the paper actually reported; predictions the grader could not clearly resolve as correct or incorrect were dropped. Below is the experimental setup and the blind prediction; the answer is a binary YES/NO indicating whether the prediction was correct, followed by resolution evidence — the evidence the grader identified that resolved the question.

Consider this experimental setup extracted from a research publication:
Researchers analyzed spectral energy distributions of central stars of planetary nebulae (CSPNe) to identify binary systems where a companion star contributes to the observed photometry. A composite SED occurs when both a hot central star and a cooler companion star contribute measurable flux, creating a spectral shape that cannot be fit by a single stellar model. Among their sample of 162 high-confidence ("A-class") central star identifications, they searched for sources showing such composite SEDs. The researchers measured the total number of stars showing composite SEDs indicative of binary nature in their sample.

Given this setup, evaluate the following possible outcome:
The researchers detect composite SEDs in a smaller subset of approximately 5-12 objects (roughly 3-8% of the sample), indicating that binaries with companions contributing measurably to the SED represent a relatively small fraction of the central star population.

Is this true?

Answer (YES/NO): YES